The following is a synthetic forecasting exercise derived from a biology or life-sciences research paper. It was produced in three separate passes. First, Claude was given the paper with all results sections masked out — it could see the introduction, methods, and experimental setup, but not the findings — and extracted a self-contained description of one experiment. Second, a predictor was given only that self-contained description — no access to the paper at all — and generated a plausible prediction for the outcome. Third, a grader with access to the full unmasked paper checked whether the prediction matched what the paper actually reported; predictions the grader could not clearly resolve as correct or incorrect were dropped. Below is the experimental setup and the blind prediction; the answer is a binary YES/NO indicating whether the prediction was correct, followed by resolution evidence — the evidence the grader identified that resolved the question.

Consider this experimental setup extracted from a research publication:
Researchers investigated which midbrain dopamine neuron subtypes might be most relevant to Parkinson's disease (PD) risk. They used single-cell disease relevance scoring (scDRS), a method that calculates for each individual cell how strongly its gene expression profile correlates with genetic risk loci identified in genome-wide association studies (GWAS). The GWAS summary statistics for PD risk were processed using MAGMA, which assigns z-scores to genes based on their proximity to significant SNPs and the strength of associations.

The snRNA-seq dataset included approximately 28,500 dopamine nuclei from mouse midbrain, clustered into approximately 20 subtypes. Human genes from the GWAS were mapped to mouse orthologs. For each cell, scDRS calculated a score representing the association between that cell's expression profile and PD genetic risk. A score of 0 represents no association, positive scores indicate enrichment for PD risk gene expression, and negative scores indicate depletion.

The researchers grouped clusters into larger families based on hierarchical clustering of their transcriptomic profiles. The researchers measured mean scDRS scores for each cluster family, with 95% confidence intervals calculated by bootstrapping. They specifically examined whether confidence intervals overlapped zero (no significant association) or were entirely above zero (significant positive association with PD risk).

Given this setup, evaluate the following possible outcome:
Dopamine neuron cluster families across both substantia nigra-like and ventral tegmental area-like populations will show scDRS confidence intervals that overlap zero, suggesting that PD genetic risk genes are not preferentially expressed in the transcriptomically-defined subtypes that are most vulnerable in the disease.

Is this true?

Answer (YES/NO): NO